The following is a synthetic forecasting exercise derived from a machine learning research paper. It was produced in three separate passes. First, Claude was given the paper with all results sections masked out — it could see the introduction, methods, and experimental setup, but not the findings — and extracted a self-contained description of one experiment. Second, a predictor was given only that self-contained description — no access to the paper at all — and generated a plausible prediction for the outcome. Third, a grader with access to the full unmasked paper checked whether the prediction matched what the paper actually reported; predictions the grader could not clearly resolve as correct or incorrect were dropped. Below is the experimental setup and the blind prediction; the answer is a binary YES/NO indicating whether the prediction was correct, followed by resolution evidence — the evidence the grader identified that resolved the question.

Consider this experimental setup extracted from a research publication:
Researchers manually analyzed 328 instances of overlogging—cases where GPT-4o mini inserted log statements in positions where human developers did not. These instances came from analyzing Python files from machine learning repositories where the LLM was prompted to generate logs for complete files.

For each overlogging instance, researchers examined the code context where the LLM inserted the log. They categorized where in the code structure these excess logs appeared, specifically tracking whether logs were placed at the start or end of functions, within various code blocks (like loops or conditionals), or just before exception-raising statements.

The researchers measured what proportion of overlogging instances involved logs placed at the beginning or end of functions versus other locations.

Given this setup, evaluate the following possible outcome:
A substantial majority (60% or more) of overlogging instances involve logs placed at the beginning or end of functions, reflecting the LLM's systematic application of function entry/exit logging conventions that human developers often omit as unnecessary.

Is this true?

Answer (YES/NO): NO